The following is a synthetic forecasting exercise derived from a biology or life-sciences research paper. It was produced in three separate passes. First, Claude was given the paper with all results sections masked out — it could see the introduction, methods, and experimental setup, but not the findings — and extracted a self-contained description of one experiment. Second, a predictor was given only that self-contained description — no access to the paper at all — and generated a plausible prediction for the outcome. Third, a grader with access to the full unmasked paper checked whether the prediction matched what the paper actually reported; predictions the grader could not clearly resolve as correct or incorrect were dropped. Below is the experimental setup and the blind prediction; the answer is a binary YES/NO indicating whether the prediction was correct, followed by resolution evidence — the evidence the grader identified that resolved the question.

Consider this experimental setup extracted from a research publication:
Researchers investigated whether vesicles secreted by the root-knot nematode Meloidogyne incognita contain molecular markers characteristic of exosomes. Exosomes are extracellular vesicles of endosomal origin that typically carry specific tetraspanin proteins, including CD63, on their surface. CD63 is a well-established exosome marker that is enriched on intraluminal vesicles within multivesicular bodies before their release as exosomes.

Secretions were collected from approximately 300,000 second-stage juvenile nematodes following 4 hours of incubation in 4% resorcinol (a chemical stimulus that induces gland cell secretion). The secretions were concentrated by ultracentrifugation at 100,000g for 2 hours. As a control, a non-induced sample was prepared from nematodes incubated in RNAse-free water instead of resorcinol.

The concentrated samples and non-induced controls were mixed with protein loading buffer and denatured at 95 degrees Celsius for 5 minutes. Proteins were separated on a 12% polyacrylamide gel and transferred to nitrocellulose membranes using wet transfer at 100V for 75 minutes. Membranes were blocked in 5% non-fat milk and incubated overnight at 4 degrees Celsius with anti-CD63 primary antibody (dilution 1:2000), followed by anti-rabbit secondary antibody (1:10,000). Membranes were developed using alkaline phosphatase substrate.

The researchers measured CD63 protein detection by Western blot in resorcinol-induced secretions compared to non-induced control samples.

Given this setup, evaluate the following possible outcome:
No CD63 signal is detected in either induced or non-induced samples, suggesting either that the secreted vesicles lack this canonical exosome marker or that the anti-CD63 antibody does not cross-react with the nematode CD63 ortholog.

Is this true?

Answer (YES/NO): NO